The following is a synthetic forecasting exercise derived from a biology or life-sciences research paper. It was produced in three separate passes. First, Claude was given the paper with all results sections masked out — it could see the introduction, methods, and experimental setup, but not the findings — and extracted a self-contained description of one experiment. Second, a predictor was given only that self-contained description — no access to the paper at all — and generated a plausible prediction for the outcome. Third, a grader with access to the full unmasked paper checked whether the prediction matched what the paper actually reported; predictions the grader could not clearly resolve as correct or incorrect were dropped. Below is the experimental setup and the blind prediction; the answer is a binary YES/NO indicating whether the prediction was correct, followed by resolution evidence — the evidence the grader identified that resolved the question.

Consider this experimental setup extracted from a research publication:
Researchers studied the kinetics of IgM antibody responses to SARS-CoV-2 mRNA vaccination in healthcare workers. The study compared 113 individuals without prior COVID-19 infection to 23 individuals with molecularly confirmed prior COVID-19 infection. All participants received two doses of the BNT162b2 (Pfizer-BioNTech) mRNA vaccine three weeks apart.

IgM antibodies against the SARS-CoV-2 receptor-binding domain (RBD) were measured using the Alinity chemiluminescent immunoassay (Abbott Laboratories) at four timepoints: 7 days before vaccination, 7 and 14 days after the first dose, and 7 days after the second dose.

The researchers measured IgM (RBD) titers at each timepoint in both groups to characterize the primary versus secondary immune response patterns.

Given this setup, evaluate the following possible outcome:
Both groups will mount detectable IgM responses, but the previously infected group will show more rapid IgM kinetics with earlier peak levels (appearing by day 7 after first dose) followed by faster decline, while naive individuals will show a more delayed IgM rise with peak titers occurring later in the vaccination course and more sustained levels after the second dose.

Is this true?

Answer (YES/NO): NO